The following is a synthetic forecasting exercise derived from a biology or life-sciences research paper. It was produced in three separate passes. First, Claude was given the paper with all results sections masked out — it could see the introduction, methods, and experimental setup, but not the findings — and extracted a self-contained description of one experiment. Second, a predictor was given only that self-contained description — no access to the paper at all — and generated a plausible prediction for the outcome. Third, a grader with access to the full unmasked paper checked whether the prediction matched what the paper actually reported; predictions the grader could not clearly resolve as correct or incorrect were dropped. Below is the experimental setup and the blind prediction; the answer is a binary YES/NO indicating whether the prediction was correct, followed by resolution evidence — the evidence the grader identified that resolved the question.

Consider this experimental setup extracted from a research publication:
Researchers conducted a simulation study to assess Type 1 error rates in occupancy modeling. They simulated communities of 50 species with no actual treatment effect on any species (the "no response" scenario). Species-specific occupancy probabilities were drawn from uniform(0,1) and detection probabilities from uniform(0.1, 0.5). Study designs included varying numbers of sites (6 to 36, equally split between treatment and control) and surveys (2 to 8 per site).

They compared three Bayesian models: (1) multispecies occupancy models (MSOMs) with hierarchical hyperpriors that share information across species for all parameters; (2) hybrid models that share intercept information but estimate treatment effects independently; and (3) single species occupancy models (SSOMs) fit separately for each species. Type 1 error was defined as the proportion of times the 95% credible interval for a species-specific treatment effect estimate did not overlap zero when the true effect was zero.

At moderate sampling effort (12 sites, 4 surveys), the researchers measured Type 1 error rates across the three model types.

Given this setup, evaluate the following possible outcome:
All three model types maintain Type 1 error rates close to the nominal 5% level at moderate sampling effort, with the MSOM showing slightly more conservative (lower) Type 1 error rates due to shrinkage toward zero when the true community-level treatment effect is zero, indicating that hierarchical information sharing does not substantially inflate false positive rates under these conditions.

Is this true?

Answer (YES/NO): NO